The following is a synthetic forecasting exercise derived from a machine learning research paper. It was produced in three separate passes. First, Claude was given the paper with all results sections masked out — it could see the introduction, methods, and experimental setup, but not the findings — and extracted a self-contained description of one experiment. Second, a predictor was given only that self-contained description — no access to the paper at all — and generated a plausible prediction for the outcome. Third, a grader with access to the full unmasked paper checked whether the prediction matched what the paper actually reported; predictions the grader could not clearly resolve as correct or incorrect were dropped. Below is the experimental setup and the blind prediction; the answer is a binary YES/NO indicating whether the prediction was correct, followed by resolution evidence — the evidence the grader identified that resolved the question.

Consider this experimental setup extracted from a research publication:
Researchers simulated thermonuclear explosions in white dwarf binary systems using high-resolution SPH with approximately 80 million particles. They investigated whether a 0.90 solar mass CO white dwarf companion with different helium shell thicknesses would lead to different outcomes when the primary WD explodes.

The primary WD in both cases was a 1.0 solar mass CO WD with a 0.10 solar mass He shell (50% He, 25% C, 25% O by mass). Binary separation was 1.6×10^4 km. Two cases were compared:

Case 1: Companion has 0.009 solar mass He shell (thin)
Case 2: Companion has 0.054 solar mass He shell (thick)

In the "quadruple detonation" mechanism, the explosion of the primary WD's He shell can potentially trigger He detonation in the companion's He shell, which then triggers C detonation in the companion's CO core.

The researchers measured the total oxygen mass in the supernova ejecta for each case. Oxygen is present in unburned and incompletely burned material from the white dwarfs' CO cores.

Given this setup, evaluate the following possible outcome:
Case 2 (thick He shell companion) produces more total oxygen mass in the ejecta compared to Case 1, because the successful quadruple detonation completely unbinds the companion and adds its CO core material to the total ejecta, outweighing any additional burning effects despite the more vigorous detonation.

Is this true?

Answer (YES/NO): YES